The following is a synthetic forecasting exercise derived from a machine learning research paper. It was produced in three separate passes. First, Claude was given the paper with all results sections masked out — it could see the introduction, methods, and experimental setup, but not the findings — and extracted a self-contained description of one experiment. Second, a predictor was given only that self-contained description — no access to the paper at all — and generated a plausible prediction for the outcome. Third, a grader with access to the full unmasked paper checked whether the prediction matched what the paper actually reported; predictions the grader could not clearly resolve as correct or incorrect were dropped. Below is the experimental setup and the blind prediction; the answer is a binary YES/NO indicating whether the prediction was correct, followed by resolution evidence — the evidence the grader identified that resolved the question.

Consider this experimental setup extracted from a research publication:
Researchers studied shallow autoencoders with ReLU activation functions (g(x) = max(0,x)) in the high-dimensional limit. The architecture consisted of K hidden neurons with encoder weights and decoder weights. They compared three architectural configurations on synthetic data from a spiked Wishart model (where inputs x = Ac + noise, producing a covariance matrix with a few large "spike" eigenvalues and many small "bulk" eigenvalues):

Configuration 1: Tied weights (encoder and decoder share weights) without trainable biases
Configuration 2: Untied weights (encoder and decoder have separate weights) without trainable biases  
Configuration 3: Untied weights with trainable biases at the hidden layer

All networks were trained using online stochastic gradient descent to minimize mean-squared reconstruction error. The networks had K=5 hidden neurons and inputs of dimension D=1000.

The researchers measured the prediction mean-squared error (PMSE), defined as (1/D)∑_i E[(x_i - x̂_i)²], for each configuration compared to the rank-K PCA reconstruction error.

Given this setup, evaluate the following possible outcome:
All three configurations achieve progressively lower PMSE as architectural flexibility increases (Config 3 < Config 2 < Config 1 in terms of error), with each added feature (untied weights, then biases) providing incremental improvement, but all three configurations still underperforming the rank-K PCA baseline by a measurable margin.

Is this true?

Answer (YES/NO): NO